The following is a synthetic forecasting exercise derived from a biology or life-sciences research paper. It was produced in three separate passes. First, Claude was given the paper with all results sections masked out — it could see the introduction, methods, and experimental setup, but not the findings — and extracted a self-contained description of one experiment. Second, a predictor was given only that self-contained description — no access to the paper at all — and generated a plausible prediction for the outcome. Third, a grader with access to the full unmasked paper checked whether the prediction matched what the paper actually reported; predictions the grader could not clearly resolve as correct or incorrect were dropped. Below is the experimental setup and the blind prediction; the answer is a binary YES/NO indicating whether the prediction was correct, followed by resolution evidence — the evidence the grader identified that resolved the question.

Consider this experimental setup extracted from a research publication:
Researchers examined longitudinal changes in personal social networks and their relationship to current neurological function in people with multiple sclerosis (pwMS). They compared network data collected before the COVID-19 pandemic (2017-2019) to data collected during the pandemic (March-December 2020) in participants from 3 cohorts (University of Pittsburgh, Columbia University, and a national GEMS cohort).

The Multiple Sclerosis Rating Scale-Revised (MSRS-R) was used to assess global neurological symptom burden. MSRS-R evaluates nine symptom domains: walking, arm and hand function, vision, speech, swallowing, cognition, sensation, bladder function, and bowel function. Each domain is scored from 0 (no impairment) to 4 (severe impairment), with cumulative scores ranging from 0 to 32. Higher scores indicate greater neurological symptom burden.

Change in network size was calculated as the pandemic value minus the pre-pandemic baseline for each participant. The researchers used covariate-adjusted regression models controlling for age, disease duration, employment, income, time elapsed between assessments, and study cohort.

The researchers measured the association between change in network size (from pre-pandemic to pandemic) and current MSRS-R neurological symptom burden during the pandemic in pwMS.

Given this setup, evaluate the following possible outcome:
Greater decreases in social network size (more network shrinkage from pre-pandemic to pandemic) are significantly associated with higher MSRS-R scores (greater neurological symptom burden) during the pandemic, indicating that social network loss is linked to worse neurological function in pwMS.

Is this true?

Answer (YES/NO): NO